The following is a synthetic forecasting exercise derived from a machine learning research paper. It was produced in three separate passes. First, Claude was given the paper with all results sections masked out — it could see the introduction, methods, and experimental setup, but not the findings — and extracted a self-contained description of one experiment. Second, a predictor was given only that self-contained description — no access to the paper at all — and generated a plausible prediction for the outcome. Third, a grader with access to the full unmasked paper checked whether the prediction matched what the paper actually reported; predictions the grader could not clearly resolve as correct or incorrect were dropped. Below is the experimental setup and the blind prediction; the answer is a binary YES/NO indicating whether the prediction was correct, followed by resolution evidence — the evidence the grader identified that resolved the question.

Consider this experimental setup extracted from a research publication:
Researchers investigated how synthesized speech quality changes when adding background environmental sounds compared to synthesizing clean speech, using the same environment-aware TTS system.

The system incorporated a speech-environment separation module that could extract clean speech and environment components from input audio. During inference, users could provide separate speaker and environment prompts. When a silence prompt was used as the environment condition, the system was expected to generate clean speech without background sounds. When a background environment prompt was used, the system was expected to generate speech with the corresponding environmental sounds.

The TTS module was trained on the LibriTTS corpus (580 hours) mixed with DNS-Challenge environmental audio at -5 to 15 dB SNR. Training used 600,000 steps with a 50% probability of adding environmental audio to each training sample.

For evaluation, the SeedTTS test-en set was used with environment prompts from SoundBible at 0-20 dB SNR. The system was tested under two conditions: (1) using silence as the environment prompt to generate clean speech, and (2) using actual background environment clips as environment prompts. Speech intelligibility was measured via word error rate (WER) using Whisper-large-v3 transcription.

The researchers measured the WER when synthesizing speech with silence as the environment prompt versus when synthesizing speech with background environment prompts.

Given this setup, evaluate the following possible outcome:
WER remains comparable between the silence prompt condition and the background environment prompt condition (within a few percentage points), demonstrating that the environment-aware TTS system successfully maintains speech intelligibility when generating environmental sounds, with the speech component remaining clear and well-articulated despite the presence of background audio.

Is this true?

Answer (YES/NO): YES